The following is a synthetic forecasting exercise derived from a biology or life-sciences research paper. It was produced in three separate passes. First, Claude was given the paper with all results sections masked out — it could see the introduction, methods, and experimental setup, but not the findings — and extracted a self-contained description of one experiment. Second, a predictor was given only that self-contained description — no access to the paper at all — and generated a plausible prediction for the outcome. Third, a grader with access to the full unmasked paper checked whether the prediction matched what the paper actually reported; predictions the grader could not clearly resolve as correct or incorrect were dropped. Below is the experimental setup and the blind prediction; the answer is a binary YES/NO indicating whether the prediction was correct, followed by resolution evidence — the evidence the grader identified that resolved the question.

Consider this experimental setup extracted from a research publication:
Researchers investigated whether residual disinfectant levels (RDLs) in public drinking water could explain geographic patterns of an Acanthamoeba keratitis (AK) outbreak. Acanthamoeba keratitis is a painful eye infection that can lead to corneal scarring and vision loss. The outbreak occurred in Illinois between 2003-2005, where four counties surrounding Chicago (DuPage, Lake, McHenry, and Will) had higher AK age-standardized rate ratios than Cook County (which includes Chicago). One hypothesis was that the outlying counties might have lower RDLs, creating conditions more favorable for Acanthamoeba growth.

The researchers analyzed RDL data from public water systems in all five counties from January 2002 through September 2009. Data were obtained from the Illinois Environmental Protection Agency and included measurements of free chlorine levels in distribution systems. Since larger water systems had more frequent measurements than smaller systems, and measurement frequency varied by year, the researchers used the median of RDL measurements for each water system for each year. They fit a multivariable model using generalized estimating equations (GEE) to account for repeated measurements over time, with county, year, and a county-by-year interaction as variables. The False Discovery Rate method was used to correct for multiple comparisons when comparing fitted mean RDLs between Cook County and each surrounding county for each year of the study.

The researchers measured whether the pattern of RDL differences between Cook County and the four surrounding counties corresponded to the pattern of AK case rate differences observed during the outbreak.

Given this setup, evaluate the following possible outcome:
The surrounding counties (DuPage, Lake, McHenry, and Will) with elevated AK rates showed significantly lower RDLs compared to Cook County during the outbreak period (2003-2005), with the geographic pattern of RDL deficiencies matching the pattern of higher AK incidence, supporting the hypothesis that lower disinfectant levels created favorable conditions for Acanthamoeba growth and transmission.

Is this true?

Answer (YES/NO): NO